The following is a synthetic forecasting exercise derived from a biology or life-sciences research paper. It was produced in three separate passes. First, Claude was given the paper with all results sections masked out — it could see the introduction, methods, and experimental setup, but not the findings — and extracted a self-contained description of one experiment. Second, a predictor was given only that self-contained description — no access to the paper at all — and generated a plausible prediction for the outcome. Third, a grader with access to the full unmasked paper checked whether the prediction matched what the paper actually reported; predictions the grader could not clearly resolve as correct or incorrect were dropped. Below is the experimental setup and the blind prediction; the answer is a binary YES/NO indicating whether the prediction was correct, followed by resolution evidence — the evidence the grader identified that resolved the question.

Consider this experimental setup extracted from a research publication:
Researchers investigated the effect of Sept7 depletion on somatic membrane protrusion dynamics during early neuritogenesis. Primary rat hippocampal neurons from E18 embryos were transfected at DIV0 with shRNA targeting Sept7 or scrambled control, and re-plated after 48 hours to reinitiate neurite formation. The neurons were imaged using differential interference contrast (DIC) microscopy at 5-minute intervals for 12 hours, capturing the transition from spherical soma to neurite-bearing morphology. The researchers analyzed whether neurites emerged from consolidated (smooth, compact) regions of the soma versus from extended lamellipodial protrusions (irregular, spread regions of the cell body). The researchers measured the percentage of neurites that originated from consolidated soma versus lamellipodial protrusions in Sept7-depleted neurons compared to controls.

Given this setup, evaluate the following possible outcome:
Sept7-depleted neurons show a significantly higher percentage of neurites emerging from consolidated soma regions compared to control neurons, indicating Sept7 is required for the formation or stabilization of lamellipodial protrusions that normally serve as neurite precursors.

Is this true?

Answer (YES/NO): NO